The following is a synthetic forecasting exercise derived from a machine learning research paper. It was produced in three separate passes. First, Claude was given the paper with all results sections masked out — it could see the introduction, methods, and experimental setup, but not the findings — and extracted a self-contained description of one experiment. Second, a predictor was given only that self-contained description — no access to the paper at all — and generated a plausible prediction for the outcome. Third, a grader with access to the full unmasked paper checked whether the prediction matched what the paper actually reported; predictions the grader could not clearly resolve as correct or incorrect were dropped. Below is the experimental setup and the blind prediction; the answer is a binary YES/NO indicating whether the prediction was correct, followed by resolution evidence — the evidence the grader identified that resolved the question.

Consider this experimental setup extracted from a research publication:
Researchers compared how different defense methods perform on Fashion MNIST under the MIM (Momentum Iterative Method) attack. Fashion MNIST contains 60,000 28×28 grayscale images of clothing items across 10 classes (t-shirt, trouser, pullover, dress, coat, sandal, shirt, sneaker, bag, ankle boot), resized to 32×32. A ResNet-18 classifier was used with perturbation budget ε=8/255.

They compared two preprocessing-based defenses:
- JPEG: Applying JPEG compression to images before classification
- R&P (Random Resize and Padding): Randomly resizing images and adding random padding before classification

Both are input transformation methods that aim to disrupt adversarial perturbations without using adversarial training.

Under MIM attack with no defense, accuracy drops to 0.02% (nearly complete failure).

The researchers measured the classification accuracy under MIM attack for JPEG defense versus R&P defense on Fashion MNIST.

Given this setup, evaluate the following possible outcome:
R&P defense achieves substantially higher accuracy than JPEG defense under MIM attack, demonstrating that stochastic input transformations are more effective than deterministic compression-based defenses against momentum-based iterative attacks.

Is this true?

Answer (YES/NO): NO